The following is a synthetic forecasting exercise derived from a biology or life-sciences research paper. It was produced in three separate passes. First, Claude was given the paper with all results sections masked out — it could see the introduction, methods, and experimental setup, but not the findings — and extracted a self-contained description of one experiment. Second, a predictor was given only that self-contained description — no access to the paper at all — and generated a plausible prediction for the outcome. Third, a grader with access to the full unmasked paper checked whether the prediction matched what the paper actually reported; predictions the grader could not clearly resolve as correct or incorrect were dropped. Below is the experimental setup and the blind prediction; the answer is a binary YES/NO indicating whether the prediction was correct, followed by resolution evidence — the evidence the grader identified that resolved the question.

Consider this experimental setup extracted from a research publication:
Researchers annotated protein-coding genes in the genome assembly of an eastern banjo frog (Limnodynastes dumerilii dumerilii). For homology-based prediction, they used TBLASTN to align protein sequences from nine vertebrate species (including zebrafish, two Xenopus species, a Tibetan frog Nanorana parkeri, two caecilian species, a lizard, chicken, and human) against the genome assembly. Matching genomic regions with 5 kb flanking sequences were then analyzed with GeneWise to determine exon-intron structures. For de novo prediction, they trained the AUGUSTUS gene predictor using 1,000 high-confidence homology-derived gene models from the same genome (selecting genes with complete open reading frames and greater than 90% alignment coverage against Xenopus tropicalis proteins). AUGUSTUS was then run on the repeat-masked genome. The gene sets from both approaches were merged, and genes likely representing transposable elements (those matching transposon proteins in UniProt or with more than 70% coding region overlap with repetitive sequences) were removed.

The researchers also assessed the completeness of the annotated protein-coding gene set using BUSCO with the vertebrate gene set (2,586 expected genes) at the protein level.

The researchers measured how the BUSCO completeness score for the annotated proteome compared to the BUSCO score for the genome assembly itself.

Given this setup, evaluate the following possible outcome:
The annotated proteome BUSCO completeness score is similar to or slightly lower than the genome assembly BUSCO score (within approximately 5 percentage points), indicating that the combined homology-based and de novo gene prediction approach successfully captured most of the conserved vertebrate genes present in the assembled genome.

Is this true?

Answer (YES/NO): NO